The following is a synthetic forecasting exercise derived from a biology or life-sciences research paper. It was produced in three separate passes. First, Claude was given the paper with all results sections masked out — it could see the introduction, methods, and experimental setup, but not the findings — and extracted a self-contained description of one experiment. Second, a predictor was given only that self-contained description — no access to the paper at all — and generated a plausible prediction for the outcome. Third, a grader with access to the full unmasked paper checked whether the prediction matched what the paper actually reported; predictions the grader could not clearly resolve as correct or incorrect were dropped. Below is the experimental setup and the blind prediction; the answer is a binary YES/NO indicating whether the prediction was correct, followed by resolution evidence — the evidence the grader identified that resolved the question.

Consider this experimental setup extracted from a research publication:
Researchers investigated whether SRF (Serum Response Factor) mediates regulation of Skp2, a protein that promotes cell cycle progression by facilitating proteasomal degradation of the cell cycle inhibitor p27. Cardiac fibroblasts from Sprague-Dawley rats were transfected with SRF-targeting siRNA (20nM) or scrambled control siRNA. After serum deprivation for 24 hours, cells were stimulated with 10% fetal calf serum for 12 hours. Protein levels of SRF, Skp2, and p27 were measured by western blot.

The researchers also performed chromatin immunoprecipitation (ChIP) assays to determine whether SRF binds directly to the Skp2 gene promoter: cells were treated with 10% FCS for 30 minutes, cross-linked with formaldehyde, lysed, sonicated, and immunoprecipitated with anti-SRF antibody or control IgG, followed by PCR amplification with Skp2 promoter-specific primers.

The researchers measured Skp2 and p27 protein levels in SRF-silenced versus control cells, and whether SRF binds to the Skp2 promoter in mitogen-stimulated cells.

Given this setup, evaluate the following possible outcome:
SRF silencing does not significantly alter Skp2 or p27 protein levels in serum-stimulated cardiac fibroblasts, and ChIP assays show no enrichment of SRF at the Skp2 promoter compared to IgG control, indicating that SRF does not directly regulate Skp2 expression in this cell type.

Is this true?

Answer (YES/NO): NO